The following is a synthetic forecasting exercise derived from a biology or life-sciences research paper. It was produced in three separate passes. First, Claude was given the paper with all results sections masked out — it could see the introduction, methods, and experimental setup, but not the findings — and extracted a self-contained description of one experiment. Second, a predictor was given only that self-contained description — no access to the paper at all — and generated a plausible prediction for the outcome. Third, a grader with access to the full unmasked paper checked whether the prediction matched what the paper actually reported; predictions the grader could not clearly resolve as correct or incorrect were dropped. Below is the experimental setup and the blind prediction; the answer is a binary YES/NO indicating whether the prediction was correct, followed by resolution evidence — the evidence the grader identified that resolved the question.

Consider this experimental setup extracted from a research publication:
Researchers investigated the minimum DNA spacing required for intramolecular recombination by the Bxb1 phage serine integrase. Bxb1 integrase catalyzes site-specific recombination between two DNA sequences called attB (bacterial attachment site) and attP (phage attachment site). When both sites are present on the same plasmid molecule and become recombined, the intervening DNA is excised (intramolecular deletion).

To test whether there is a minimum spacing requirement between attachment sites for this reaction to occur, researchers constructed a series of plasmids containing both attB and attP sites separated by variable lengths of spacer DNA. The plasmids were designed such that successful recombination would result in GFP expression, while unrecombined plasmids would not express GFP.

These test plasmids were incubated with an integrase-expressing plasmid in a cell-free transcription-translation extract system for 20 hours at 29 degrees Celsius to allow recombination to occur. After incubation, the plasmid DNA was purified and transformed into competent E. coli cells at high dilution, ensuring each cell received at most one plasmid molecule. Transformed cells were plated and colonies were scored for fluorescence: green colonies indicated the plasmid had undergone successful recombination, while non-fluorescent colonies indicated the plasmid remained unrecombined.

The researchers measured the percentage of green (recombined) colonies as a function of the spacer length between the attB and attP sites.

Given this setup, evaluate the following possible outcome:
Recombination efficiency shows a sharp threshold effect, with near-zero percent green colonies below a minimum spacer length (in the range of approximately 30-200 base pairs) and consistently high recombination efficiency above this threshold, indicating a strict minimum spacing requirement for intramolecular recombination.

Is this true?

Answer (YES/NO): NO